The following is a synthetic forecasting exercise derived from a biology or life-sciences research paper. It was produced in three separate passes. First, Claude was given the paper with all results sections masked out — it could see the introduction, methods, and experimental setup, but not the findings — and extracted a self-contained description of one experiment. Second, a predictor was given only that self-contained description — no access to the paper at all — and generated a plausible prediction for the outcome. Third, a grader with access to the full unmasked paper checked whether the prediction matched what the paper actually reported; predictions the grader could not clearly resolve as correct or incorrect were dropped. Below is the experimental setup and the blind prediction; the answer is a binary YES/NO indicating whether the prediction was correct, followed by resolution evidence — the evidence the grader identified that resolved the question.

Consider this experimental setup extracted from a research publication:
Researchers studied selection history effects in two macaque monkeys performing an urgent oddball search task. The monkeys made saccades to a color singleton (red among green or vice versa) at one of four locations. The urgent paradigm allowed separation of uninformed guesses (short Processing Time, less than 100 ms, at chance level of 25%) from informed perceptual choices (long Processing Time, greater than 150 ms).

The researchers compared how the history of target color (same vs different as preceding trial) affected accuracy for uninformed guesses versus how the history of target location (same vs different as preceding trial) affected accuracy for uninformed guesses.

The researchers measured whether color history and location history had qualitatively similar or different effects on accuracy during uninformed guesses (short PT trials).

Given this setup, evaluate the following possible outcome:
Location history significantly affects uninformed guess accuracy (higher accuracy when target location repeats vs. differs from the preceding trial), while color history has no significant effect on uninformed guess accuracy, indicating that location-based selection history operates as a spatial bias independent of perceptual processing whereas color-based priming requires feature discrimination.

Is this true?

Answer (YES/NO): YES